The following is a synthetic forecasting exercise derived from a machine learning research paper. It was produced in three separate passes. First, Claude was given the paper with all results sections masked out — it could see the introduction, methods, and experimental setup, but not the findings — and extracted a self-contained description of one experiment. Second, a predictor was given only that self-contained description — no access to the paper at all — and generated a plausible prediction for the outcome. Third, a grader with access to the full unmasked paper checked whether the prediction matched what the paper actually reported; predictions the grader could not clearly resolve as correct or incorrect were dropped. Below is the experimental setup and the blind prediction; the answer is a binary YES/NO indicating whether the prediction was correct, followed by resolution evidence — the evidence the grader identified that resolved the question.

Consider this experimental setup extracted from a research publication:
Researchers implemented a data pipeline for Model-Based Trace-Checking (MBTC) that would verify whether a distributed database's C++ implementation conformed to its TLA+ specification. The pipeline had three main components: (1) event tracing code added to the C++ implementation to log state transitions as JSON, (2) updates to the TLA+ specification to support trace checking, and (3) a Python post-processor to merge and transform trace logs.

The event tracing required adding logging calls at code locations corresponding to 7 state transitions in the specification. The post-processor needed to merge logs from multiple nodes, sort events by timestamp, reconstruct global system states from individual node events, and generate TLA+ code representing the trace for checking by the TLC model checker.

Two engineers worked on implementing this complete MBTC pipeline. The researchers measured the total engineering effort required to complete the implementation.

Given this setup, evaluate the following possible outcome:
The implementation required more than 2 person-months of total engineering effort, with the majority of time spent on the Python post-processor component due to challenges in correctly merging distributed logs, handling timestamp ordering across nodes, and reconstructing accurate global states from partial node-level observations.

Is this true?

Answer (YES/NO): NO